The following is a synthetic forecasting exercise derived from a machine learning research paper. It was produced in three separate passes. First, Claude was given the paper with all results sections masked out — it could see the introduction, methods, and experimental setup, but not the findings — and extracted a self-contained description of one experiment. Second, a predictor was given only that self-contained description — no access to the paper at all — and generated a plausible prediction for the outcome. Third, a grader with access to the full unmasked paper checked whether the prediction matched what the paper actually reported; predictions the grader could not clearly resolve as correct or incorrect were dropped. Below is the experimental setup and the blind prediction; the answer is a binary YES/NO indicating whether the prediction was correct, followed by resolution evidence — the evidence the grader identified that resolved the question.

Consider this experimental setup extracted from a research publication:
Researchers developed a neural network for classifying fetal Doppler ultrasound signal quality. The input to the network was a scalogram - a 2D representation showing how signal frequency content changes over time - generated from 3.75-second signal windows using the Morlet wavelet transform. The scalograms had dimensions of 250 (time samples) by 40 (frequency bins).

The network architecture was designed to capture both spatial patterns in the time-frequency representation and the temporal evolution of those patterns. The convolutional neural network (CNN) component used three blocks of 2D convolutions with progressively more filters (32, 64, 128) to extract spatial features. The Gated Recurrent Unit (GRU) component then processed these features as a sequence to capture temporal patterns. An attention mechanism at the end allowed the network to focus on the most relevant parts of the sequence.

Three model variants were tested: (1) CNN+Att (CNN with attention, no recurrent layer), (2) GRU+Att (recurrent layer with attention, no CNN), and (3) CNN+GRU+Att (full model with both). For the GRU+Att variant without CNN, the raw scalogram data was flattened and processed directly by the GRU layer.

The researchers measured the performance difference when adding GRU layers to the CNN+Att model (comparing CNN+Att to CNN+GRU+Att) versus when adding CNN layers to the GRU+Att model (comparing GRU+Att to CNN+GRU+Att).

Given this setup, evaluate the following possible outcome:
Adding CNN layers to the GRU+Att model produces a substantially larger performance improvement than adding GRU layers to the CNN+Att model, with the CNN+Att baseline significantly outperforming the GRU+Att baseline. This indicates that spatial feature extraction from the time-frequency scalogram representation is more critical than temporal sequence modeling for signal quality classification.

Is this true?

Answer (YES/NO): YES